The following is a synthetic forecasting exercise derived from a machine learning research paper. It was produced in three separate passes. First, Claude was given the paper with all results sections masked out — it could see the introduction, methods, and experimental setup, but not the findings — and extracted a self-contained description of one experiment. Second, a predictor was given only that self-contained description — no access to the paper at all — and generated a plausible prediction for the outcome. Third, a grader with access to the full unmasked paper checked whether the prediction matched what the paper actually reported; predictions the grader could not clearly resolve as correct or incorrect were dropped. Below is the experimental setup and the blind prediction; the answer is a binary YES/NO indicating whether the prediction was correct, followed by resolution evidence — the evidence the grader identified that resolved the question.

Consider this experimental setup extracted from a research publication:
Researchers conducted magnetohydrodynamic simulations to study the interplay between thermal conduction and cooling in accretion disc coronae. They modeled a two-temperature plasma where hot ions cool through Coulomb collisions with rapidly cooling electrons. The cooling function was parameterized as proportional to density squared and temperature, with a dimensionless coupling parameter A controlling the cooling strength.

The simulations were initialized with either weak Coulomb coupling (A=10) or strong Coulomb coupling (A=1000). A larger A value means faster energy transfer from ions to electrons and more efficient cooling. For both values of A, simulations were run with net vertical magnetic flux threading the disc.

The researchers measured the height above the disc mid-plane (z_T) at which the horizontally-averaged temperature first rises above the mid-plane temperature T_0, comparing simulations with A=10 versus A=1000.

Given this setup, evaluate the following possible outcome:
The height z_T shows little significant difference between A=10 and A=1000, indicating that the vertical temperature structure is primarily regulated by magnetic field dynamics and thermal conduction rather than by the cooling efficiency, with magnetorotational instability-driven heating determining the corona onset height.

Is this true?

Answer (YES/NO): NO